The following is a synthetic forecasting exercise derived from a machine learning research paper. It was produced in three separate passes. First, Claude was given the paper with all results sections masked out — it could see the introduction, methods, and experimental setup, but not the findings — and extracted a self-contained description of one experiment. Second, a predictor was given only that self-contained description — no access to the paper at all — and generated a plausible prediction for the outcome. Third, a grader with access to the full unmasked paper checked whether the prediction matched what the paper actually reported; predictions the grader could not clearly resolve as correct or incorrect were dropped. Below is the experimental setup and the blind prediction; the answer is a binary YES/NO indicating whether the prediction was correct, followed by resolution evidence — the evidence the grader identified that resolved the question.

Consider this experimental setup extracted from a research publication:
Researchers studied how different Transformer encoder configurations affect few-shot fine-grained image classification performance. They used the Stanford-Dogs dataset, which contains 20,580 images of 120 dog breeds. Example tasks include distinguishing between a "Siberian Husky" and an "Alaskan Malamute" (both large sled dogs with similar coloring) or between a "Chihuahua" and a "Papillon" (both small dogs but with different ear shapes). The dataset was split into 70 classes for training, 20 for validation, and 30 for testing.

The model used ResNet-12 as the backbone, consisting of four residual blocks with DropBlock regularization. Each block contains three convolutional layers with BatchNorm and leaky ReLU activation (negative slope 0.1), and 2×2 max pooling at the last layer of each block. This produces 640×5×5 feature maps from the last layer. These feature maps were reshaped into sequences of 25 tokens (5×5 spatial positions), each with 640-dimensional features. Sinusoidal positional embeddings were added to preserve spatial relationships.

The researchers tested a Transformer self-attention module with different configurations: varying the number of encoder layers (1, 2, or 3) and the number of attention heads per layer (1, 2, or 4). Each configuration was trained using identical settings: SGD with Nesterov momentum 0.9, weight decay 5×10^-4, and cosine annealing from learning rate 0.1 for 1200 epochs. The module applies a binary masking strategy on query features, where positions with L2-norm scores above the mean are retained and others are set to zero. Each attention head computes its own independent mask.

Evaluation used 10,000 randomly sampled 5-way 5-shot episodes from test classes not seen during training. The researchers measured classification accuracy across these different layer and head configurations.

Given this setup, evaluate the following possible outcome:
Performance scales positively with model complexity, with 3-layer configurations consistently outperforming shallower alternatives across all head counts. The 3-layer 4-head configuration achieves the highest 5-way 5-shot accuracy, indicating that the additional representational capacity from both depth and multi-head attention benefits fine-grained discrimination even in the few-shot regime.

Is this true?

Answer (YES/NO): NO